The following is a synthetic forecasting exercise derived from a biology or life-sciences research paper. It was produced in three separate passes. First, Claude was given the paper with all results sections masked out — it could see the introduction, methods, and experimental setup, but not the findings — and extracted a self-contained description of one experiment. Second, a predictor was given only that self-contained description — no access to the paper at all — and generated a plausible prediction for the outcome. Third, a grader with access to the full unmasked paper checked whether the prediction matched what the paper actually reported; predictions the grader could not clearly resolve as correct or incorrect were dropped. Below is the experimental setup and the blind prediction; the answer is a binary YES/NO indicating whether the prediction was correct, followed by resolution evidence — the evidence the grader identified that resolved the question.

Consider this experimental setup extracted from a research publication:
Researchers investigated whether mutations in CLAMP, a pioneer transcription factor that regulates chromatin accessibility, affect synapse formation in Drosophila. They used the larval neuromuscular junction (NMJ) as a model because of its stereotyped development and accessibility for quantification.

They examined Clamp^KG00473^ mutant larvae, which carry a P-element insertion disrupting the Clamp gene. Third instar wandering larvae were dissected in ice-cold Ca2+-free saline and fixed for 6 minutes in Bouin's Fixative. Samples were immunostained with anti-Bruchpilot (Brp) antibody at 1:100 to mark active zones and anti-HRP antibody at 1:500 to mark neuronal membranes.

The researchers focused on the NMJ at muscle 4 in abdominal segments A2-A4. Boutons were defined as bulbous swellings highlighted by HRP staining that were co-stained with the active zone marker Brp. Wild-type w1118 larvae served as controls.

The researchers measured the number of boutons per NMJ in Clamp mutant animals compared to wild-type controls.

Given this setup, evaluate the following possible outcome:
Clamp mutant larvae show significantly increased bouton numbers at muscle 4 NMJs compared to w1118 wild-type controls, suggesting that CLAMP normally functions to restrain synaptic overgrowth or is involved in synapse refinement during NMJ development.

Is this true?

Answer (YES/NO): YES